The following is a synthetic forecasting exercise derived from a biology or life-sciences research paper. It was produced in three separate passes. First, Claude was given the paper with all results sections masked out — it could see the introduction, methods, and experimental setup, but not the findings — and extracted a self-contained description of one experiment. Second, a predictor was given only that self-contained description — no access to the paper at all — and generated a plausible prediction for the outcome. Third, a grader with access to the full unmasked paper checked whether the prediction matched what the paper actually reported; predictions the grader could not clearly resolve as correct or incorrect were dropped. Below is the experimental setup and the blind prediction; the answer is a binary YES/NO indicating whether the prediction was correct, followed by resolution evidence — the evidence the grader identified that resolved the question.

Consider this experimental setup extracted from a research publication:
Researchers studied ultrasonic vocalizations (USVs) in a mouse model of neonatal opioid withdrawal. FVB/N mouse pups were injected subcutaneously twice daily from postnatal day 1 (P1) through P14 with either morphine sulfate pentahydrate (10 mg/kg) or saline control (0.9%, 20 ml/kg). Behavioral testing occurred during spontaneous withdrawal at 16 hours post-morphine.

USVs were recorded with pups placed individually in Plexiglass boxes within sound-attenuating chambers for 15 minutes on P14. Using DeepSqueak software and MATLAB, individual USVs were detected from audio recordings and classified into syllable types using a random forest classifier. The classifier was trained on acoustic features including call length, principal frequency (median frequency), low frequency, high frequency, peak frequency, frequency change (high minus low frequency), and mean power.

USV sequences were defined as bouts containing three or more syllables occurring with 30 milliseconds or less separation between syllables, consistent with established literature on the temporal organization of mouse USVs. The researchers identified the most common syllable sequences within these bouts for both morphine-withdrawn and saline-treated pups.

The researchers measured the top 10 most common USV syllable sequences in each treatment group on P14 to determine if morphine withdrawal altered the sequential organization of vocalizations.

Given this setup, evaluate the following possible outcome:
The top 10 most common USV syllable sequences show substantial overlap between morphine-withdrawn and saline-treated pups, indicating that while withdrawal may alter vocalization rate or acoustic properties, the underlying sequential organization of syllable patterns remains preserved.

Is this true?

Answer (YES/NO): NO